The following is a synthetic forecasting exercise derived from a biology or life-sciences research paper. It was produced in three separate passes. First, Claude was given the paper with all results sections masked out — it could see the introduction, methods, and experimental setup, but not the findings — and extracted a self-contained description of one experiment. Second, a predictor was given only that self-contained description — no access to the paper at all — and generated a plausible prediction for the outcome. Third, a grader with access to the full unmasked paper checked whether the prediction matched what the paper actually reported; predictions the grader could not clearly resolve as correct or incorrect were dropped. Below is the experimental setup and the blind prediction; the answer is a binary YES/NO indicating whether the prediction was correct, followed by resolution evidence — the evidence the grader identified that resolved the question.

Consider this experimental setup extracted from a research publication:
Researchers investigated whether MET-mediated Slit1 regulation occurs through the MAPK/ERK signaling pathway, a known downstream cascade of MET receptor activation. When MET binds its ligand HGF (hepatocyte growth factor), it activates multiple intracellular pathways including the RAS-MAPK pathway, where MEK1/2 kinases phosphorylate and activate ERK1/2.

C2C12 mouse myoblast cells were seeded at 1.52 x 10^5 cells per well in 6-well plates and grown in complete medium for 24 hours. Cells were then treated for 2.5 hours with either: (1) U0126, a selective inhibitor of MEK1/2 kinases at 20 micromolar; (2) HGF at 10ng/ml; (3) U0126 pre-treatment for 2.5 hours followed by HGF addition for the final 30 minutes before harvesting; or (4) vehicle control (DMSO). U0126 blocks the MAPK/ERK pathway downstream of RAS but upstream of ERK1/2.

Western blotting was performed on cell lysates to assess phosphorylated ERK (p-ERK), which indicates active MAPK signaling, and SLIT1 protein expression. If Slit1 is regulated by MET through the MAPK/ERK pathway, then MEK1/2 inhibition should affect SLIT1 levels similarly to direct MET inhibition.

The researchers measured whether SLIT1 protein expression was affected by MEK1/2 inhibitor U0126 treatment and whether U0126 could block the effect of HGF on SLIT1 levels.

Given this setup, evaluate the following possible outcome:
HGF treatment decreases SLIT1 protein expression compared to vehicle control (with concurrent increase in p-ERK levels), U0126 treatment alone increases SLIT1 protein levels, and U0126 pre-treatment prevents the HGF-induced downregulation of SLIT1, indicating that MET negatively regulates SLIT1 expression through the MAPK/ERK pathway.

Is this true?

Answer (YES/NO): NO